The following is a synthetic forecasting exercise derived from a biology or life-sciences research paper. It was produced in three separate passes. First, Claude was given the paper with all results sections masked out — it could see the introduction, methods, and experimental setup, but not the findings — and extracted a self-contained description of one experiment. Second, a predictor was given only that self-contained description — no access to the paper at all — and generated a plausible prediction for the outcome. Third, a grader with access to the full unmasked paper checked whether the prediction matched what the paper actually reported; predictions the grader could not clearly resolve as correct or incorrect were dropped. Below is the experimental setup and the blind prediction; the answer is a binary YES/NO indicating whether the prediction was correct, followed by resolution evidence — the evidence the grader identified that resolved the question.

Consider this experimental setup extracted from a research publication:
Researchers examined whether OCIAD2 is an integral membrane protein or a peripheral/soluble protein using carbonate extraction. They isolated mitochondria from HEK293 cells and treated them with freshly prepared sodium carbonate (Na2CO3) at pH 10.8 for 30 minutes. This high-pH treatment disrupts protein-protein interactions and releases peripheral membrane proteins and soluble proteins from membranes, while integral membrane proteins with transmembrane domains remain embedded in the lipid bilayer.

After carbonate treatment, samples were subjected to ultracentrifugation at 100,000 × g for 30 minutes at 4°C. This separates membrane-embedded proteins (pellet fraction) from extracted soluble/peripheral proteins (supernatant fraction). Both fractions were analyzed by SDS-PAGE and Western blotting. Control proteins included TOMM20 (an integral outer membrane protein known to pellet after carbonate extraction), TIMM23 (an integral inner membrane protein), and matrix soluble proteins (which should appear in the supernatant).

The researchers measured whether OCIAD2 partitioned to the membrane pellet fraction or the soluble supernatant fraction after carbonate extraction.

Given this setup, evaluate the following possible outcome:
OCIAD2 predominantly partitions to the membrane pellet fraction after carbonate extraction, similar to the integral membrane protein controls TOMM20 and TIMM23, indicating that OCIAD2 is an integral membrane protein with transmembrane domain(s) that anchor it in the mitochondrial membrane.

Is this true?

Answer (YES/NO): YES